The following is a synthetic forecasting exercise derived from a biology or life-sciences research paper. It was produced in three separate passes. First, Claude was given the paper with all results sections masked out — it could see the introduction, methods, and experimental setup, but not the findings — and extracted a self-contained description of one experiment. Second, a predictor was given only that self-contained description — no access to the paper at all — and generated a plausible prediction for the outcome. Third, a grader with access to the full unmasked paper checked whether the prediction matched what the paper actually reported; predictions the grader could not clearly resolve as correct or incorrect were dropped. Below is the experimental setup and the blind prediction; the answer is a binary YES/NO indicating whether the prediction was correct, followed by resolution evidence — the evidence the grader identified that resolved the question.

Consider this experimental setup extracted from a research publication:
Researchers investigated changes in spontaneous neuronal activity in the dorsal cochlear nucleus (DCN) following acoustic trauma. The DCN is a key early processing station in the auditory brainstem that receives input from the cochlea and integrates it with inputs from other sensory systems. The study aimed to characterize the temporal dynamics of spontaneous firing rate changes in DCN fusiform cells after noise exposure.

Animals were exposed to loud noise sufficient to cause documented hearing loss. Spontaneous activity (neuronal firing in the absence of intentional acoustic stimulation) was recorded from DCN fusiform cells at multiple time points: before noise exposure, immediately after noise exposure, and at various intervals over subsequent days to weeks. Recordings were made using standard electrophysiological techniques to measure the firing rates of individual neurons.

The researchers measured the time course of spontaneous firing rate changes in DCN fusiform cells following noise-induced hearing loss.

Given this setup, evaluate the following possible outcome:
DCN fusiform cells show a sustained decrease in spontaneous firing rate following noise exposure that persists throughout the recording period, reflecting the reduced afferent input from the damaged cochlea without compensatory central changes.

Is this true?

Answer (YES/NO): NO